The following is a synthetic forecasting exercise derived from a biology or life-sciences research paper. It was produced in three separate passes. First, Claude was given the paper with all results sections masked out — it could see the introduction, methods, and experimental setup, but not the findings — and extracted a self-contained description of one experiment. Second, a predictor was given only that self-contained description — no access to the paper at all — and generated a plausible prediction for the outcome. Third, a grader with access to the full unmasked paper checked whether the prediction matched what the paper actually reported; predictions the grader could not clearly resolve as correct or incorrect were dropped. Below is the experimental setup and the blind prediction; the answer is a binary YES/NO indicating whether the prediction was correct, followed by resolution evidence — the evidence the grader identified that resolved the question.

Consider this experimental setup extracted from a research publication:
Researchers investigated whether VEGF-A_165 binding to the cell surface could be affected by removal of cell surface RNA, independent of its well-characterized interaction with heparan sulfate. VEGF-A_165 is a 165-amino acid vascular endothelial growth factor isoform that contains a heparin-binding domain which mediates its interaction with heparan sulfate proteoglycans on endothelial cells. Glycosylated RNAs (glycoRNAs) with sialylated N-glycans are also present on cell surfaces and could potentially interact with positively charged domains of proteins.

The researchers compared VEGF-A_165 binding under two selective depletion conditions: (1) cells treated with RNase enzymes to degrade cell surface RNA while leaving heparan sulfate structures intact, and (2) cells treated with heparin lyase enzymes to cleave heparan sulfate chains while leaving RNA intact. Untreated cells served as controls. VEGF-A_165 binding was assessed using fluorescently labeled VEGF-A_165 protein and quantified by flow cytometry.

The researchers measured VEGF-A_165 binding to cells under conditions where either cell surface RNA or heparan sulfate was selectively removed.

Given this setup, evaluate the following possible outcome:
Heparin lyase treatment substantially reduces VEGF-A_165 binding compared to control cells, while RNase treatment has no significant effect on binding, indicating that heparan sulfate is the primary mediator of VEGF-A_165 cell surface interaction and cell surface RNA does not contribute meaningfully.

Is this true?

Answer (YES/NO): NO